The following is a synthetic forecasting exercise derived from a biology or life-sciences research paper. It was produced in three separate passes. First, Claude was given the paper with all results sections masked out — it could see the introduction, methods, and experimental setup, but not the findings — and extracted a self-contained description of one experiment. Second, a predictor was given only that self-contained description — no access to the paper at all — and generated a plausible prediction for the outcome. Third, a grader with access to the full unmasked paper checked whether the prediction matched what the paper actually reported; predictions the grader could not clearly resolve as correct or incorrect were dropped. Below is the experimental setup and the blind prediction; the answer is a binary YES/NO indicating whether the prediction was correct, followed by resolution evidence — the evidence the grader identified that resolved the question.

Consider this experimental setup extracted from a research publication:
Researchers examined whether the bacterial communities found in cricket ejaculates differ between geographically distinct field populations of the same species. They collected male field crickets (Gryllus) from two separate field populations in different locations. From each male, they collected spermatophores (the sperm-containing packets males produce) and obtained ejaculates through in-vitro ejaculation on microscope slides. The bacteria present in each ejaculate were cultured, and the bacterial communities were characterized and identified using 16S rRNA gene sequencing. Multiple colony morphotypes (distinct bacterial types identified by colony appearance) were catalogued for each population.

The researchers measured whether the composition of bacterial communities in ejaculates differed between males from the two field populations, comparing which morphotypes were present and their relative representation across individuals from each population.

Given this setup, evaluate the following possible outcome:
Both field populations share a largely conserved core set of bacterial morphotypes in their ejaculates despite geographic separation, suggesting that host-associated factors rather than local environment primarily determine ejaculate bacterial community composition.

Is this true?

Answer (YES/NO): NO